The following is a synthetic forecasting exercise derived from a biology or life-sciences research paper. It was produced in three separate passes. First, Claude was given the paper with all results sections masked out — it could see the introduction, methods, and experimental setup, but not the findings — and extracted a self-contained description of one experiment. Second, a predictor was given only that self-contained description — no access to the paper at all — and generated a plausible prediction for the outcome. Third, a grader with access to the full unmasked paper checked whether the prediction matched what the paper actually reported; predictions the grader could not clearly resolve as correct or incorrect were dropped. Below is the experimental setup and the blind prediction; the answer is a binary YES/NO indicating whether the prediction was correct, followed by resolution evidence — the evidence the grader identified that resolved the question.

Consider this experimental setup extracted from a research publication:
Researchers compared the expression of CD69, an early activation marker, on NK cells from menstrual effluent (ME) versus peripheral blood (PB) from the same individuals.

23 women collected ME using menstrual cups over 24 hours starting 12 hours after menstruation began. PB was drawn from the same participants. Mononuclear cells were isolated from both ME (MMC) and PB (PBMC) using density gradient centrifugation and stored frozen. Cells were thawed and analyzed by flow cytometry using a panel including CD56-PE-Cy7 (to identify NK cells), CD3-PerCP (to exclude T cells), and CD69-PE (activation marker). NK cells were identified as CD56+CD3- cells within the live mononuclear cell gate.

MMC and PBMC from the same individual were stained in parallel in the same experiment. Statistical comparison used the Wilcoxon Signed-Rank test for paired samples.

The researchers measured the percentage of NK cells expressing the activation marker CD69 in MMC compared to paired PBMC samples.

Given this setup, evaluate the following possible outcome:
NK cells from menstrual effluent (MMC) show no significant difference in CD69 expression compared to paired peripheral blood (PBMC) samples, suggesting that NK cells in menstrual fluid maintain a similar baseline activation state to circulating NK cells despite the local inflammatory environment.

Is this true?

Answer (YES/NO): NO